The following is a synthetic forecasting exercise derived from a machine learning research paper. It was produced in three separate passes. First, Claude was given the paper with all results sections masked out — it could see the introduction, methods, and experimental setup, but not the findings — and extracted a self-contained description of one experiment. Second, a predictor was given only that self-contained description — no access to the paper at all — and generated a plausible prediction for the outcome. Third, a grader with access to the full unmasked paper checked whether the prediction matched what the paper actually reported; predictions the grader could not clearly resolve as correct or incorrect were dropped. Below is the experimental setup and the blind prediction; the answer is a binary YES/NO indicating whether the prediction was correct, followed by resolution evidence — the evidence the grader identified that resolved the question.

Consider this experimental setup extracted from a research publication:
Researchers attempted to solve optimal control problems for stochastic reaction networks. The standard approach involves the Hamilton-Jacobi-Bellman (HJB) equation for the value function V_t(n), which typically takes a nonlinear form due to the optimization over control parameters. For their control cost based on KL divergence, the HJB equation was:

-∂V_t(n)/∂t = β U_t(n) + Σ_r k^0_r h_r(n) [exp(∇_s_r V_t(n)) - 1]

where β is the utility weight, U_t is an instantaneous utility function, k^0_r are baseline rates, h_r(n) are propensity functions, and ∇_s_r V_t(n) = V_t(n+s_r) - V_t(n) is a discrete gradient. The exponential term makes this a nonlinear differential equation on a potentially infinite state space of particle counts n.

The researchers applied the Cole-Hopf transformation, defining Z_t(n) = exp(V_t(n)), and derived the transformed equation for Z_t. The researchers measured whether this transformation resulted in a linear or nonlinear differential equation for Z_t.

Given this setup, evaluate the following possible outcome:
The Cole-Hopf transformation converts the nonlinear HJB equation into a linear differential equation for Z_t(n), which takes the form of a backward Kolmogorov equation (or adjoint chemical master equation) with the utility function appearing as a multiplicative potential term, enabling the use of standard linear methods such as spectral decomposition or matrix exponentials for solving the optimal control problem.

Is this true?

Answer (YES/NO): YES